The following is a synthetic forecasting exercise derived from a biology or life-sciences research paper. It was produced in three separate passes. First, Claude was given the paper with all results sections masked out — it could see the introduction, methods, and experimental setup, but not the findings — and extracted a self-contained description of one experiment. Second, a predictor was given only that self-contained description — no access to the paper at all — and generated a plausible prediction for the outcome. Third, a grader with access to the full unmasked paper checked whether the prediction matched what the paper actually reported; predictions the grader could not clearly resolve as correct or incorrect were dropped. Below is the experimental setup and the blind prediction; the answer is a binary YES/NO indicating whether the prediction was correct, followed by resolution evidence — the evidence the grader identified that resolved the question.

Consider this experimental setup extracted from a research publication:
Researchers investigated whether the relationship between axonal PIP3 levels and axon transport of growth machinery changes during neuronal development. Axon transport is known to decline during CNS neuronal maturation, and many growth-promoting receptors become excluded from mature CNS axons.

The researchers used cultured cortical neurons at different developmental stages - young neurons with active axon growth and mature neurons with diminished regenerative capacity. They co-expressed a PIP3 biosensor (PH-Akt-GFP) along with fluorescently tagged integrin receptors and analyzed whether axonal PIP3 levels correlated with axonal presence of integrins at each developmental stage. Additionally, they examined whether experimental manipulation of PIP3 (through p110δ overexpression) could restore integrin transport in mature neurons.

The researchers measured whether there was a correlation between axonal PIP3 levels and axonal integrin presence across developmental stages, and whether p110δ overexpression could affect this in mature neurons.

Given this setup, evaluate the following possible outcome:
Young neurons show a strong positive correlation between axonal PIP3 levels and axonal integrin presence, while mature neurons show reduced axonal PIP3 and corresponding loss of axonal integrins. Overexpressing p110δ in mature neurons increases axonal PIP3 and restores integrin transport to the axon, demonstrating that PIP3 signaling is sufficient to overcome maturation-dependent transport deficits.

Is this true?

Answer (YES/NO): YES